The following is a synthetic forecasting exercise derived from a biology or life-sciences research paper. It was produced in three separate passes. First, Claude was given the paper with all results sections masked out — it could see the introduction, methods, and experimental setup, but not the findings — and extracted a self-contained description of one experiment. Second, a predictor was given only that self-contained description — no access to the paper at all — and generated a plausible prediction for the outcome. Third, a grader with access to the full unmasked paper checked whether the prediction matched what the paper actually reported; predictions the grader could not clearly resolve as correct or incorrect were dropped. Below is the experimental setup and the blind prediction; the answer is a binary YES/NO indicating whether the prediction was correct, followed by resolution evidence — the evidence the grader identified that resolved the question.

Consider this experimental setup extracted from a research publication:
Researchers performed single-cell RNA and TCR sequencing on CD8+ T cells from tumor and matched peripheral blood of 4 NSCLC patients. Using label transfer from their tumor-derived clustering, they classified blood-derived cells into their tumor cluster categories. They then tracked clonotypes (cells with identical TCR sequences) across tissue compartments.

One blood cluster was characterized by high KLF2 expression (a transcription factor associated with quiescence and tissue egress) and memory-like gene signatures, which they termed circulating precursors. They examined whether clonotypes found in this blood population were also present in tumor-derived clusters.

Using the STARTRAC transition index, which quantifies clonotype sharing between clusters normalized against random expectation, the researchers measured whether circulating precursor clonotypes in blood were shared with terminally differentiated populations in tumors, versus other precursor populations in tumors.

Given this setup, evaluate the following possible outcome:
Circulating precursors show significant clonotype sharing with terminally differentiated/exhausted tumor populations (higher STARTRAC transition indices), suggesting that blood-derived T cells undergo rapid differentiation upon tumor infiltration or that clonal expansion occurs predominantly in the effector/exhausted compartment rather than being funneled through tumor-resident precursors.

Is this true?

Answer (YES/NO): NO